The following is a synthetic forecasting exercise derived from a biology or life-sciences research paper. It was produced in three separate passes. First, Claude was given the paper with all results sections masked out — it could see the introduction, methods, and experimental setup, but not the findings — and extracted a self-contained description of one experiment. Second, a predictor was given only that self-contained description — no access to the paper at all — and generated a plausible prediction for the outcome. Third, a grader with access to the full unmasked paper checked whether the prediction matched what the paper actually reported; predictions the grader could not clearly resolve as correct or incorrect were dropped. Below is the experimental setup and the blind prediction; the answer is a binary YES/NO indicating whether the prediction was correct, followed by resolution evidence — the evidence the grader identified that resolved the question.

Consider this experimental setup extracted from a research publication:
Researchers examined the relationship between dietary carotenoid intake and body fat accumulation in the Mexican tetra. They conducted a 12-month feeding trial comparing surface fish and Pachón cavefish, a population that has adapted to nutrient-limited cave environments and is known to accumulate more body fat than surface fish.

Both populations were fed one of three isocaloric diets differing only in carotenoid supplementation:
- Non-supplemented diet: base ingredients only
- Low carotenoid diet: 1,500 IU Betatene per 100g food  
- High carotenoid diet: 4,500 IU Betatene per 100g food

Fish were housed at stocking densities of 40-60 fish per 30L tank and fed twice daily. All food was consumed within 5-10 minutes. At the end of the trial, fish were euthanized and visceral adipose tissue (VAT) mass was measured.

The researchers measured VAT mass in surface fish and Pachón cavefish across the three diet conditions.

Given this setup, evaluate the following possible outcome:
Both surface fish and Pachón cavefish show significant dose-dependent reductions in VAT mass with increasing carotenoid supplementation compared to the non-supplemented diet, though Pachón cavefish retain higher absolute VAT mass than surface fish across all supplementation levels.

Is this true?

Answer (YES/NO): NO